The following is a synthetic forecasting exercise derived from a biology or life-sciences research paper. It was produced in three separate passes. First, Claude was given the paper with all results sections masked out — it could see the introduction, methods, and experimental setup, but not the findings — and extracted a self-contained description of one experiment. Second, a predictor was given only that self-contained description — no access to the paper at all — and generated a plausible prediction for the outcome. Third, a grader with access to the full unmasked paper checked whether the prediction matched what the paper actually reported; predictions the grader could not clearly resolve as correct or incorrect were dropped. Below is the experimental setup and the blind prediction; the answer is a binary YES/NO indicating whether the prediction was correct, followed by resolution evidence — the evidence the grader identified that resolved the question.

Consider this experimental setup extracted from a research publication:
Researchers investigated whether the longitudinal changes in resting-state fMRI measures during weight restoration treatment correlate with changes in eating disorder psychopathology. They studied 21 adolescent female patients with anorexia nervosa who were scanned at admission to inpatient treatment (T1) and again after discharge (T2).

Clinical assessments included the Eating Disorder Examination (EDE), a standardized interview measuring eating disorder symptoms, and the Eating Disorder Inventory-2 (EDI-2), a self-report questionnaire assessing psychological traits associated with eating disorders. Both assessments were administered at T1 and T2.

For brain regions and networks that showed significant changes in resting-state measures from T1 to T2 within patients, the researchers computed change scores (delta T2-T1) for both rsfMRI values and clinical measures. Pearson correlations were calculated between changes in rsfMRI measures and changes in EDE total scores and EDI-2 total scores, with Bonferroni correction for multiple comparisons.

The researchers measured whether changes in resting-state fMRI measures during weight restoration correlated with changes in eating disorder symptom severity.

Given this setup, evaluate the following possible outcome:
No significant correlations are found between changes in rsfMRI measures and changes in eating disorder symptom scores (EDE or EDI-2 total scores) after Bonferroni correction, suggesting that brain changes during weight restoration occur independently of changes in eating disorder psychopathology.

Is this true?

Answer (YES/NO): YES